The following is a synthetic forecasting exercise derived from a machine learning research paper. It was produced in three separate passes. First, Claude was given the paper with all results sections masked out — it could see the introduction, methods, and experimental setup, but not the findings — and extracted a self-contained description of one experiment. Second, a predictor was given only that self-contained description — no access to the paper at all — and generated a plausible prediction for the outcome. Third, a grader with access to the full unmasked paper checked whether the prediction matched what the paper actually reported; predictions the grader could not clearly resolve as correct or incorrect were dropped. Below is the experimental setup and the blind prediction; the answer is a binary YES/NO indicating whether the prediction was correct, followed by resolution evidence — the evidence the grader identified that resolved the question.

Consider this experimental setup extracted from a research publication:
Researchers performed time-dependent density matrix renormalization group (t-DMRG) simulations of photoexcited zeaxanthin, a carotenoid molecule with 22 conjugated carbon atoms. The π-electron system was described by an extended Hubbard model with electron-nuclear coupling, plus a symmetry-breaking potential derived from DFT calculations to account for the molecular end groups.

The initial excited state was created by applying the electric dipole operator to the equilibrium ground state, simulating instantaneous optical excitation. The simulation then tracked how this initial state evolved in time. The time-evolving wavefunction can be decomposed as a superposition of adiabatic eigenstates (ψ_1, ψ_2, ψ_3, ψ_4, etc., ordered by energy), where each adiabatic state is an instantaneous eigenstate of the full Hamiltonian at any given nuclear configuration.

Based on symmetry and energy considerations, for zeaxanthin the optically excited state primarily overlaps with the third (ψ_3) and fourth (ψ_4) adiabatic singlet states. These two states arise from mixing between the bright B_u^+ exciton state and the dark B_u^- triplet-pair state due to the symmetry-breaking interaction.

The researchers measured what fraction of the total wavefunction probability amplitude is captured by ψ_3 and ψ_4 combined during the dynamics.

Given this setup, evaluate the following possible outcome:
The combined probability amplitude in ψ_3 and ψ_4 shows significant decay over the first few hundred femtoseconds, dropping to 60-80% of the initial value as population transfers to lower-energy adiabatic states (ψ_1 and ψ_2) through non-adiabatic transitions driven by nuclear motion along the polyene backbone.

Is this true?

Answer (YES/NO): NO